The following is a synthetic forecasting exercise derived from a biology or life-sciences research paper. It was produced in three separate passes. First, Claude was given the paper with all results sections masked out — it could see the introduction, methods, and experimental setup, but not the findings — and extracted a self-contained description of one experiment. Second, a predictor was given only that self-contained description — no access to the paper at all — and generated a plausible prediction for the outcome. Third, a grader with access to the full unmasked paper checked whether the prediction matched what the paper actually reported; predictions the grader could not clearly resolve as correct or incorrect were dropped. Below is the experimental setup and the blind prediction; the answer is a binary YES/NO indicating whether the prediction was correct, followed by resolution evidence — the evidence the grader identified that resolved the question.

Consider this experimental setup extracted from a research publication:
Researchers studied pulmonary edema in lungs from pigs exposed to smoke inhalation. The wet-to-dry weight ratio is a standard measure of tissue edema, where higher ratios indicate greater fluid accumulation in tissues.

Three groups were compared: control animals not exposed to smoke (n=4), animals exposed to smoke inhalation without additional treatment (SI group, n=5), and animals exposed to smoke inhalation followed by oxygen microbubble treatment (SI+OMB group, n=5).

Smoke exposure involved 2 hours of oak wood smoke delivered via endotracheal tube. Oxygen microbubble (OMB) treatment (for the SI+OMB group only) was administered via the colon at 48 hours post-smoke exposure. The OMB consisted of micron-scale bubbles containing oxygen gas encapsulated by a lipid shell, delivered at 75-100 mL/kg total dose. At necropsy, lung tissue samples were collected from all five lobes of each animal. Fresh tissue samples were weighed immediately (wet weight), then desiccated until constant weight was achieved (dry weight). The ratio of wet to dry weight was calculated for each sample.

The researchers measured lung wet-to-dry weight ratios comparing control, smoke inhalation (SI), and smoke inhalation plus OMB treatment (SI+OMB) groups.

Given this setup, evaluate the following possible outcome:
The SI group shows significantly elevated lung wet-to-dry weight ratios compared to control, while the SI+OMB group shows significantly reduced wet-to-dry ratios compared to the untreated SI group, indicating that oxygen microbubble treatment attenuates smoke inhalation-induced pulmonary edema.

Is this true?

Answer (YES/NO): NO